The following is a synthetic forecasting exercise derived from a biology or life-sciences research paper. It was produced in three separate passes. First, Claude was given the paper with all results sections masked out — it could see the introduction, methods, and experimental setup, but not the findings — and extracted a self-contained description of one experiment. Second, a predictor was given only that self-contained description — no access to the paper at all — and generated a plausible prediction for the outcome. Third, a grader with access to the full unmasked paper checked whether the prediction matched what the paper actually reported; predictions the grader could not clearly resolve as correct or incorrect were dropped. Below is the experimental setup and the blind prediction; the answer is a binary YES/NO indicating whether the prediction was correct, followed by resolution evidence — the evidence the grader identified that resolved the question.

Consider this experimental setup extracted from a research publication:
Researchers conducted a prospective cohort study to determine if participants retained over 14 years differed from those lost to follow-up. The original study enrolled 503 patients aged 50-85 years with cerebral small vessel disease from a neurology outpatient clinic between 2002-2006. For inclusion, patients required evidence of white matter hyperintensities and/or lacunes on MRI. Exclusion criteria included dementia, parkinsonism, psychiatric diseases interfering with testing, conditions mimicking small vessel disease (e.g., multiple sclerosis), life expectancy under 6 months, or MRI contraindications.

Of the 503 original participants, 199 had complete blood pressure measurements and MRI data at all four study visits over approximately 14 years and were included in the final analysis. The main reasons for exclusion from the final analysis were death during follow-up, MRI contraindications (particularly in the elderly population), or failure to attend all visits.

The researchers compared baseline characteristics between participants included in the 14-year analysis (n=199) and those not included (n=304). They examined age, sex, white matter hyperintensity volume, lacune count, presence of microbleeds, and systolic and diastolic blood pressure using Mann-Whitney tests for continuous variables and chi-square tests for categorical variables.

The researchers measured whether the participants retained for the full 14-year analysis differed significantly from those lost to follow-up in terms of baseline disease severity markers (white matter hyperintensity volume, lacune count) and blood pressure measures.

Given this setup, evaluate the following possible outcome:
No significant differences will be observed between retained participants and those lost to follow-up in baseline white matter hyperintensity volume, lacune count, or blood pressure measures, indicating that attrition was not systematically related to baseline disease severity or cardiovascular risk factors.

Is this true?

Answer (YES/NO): NO